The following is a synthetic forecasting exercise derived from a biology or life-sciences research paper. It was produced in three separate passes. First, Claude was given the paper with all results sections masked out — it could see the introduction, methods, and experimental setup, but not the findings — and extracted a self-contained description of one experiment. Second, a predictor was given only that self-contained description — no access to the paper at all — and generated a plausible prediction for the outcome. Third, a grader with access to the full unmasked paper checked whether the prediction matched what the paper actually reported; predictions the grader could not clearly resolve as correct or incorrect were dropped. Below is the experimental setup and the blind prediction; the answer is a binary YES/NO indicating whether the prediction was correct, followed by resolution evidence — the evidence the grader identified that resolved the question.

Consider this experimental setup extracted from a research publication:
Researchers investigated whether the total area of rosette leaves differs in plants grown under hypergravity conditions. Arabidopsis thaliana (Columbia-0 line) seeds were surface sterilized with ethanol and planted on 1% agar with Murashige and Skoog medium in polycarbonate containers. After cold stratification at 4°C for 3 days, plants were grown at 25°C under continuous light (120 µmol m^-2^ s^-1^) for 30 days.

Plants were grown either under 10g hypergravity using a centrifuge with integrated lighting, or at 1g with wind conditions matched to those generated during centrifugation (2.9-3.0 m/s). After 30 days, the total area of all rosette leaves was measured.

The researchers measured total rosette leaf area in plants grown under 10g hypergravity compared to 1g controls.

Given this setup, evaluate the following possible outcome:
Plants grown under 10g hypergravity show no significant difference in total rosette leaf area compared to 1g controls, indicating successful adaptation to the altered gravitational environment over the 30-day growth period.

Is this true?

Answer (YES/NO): NO